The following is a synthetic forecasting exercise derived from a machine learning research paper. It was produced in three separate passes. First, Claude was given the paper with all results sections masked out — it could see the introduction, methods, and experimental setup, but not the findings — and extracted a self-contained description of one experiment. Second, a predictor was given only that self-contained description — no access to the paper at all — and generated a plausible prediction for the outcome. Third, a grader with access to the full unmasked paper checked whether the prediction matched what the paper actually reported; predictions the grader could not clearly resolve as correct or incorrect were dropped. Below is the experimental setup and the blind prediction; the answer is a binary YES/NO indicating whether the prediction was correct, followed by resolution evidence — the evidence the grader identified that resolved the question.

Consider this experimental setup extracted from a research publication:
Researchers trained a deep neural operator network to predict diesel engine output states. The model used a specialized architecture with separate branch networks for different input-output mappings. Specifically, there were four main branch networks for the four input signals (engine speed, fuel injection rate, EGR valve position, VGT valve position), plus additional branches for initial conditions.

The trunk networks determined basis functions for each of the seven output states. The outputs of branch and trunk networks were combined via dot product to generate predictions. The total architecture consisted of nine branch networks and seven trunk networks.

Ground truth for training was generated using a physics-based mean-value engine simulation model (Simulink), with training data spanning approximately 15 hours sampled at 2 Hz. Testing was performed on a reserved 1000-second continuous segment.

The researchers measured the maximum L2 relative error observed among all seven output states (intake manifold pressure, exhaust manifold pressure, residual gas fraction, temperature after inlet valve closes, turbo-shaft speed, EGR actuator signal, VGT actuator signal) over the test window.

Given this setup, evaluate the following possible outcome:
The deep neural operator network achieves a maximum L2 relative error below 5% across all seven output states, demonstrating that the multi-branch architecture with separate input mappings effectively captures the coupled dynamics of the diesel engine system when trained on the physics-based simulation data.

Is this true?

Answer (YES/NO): NO